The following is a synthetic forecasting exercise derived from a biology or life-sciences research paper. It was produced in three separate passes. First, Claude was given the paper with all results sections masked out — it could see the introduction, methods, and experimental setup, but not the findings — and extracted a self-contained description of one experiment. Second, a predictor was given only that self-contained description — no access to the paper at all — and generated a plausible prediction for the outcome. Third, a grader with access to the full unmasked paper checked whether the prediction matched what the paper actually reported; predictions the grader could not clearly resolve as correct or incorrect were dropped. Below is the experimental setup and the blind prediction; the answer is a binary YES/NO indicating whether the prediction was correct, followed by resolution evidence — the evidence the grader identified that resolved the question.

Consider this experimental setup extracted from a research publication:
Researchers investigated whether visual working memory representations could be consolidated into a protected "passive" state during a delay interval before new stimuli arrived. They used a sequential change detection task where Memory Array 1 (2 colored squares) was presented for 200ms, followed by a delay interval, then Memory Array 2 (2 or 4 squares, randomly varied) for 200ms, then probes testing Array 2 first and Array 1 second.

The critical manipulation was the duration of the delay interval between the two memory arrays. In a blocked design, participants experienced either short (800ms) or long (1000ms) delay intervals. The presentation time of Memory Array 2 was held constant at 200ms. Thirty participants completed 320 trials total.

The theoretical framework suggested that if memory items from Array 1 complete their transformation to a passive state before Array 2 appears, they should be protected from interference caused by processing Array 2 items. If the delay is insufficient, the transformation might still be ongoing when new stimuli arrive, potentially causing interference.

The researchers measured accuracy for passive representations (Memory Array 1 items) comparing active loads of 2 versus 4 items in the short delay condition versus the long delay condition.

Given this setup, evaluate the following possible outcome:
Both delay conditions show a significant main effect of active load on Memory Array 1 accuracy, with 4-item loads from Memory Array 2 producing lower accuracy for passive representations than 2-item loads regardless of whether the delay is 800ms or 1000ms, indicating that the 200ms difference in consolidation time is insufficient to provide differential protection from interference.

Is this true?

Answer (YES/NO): NO